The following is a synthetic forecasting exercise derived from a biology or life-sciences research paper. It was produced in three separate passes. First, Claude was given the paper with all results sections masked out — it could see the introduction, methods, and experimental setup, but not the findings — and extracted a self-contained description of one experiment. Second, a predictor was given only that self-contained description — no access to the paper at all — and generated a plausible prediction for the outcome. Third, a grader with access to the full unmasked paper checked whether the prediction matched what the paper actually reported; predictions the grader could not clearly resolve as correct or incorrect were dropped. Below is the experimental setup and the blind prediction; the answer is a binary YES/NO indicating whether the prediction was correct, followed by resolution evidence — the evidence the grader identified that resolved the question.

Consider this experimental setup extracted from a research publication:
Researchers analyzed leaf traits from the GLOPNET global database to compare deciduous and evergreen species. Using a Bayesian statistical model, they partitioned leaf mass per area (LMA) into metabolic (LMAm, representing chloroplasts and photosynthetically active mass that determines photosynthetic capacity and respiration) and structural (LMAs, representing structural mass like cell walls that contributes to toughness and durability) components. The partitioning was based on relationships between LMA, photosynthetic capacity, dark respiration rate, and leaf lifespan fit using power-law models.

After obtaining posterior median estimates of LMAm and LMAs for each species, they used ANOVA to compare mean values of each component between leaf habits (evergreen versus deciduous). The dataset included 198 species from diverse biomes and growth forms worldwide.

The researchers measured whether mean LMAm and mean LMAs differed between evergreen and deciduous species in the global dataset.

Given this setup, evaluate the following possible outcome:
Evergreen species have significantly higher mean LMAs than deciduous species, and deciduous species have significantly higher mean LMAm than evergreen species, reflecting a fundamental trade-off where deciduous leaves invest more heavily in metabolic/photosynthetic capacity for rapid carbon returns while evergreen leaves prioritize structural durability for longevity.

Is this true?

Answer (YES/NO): NO